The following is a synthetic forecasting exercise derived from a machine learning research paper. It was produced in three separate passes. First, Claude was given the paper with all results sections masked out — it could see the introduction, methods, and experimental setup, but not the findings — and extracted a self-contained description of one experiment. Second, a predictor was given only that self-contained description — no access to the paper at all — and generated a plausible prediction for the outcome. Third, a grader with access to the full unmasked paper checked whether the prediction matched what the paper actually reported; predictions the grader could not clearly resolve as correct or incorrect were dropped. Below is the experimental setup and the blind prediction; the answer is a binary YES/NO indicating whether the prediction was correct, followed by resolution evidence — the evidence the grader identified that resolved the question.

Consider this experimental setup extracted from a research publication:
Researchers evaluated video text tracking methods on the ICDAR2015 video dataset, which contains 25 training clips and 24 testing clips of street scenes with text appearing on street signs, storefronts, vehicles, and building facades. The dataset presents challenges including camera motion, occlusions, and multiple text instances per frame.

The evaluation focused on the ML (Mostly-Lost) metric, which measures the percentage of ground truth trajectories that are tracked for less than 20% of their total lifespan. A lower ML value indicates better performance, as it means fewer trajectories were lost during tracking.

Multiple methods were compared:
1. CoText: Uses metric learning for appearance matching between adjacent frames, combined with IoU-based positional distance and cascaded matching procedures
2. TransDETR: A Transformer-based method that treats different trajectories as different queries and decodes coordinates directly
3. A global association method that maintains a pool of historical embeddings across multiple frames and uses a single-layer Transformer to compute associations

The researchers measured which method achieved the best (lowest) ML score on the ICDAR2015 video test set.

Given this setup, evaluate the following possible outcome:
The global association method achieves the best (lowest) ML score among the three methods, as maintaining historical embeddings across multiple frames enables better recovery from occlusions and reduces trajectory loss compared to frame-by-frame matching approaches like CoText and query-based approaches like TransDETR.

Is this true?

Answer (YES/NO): NO